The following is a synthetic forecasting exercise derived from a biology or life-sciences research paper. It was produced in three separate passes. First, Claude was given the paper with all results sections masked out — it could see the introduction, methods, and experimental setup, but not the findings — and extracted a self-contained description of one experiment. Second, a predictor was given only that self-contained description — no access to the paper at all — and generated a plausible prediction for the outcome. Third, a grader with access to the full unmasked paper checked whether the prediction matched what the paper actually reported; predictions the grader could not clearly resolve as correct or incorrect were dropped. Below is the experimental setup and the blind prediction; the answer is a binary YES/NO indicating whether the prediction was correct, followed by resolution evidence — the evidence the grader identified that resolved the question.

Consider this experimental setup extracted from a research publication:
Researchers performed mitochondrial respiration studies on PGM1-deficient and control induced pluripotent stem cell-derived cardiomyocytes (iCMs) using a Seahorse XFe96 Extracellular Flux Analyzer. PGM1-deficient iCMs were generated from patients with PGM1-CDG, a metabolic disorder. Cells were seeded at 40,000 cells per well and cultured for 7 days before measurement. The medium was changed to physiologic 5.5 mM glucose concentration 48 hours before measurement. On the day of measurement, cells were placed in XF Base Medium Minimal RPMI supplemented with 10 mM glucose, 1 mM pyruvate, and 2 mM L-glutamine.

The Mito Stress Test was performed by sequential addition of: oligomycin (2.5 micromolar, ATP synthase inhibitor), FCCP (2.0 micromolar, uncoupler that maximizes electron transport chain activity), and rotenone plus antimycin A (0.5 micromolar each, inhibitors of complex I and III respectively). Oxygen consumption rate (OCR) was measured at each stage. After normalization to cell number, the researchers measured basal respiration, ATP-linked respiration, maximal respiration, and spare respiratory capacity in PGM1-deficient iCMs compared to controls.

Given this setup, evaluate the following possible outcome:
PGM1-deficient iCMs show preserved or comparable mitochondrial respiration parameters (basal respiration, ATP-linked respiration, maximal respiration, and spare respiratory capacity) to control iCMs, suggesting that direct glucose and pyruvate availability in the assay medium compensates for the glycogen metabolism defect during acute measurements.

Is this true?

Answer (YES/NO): NO